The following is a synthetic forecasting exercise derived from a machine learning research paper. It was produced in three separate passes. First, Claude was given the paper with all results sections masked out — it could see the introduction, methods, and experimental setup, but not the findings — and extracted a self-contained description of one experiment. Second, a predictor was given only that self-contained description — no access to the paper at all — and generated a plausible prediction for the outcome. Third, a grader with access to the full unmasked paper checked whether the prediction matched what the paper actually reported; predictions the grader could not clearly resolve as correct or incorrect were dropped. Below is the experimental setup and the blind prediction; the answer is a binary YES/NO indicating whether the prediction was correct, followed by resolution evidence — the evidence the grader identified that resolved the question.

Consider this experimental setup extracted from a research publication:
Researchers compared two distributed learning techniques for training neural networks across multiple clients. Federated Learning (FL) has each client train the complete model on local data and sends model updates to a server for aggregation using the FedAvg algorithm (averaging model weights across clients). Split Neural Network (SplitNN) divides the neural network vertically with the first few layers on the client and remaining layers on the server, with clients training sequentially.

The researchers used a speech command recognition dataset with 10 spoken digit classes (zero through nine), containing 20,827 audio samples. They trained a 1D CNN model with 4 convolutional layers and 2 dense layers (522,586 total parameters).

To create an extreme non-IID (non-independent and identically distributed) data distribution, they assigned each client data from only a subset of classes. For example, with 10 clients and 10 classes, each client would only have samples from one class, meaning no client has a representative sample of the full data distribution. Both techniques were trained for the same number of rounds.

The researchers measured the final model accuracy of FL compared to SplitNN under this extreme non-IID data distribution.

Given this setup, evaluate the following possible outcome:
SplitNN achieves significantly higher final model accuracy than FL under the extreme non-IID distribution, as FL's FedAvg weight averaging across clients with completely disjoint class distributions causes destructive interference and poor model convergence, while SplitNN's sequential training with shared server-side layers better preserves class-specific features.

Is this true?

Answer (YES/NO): NO